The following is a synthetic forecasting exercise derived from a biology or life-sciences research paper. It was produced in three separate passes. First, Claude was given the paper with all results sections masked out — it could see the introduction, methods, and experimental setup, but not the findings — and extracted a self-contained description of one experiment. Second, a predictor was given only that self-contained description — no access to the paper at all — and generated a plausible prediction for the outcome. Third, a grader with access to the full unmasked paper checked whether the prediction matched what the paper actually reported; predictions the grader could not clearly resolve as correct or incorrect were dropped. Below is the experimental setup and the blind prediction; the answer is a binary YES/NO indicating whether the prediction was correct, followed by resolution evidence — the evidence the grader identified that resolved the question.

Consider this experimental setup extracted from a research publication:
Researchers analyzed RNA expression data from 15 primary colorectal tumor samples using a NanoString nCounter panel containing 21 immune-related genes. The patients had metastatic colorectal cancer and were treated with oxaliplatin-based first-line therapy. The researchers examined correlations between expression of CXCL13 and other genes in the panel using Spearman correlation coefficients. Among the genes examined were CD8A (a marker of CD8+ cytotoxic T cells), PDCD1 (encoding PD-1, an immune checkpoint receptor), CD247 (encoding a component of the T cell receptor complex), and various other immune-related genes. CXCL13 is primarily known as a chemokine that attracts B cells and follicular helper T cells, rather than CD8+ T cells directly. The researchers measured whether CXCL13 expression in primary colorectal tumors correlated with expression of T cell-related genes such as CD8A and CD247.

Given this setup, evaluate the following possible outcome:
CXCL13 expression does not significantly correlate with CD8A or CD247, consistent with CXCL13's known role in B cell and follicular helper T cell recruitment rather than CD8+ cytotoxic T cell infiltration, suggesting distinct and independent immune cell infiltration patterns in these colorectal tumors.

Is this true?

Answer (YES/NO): NO